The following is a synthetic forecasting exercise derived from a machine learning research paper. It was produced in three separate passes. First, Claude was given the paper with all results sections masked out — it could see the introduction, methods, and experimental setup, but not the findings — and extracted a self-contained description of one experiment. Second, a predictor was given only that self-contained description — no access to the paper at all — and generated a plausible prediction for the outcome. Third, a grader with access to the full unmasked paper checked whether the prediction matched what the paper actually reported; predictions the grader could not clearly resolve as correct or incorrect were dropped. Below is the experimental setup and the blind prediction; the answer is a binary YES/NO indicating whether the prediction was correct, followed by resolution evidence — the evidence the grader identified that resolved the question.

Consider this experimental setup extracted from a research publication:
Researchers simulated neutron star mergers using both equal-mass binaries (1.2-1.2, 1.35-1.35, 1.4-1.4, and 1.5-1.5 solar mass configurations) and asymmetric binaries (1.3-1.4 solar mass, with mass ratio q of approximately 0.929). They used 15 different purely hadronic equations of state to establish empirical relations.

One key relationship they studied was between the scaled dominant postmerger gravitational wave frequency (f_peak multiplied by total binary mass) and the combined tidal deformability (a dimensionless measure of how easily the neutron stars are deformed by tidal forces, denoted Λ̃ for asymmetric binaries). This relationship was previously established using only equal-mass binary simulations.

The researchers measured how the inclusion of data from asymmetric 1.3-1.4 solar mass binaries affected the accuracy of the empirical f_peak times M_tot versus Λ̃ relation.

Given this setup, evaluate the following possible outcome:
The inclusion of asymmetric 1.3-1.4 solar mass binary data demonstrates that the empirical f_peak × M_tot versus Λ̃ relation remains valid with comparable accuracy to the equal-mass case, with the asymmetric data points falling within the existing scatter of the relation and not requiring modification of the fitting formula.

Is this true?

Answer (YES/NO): YES